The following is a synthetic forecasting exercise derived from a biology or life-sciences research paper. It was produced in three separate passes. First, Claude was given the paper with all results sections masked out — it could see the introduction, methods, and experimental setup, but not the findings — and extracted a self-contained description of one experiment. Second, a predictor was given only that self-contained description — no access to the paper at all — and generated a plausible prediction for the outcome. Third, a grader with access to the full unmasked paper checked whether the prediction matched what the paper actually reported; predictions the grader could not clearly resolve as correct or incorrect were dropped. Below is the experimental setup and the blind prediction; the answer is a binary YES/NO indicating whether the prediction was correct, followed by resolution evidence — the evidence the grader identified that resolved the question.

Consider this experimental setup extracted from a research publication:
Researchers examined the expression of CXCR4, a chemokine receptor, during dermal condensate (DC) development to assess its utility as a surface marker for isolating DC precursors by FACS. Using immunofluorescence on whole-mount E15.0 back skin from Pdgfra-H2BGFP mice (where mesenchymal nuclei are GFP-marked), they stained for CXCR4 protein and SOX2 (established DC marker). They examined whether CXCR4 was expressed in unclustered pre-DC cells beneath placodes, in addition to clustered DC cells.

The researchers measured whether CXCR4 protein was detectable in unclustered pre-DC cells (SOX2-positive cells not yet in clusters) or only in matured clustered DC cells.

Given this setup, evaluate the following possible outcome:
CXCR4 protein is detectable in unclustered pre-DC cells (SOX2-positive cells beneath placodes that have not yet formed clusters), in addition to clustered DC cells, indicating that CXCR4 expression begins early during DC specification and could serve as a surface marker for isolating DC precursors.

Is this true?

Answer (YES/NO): NO